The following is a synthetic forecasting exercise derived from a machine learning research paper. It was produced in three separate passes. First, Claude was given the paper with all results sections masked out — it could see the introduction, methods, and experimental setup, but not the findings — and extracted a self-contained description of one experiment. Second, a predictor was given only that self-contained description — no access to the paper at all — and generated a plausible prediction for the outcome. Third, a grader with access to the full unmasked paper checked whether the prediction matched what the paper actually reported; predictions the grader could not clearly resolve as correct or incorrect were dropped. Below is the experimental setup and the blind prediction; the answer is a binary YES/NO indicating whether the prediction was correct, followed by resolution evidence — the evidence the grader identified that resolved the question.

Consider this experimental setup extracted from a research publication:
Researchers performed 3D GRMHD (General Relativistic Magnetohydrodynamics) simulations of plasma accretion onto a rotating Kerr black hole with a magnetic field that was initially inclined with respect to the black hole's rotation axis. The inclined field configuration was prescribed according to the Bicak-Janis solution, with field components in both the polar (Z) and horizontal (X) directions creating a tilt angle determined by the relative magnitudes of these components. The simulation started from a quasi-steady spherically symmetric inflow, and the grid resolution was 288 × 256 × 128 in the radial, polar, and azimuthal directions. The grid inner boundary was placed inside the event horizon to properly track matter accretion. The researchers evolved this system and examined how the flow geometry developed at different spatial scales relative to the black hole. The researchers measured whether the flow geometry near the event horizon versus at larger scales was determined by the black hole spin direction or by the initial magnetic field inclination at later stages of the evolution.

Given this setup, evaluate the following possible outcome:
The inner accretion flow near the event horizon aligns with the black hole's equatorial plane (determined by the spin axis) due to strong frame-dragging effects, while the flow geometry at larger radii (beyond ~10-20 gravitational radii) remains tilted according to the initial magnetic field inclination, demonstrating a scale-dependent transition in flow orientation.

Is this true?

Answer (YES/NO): NO